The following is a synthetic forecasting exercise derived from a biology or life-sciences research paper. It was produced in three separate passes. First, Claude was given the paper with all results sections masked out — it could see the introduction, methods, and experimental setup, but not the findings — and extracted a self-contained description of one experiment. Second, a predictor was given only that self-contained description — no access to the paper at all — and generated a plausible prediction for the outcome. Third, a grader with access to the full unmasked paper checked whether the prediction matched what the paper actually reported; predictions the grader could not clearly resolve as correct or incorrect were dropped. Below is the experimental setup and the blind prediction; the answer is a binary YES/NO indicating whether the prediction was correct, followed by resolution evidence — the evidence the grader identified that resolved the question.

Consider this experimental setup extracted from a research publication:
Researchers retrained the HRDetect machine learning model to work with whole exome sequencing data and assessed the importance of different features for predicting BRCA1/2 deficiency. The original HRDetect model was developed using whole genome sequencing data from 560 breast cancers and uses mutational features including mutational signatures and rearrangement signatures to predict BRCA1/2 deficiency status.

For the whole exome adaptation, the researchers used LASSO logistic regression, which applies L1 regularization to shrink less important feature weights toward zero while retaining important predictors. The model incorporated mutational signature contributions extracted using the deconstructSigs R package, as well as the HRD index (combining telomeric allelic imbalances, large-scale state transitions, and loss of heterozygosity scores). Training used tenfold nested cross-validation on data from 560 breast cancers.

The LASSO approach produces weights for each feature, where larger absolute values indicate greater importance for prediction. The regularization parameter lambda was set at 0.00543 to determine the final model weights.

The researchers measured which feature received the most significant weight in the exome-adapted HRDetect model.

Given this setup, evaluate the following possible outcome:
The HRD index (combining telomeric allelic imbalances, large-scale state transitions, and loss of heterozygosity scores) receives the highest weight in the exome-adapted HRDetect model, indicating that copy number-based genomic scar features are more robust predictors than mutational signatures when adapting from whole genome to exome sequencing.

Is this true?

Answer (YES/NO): YES